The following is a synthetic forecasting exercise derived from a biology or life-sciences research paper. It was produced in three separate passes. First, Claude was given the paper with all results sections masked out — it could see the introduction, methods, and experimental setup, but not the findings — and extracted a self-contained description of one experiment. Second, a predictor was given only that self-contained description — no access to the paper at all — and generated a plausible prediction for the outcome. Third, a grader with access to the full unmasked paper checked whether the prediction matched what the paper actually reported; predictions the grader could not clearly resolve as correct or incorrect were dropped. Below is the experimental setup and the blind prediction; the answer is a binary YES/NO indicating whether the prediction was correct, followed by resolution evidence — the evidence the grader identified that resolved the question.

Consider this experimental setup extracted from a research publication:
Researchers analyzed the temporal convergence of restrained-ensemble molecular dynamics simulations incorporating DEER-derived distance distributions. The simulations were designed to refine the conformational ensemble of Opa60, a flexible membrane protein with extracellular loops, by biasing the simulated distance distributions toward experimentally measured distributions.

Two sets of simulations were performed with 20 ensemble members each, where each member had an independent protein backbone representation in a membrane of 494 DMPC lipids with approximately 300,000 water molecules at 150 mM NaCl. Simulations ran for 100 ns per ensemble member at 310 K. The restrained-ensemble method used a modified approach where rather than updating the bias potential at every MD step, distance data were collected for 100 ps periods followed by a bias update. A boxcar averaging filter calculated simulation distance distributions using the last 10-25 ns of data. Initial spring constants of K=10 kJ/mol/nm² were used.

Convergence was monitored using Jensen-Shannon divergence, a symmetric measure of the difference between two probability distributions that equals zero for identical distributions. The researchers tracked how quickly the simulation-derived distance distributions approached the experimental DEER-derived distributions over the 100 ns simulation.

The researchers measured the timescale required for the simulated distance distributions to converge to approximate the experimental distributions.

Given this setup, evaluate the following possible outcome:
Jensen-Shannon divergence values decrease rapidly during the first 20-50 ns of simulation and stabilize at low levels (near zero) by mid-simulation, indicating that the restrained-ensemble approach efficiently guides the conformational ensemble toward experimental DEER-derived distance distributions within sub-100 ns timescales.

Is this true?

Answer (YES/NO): NO